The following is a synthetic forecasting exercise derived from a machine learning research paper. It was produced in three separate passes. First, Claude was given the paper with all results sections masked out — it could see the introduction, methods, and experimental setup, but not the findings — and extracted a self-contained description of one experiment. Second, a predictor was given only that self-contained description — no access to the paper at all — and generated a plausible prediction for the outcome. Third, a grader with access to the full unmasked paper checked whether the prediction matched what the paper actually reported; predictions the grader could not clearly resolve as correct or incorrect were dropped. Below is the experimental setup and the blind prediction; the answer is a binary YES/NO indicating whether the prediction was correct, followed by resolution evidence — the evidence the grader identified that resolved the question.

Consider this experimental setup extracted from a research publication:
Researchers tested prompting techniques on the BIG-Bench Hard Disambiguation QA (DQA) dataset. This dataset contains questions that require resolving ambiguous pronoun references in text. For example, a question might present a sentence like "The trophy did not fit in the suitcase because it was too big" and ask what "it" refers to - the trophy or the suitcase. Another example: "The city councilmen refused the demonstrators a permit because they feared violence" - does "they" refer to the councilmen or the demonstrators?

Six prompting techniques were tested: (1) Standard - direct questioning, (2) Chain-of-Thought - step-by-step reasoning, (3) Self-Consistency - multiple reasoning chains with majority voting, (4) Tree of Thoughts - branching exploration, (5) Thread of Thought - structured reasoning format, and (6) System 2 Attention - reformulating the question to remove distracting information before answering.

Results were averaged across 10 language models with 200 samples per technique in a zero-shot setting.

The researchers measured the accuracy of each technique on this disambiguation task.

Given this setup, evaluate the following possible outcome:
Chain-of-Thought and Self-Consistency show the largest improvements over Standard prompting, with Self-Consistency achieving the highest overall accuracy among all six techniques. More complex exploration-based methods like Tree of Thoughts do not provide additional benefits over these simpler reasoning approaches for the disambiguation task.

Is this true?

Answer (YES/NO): NO